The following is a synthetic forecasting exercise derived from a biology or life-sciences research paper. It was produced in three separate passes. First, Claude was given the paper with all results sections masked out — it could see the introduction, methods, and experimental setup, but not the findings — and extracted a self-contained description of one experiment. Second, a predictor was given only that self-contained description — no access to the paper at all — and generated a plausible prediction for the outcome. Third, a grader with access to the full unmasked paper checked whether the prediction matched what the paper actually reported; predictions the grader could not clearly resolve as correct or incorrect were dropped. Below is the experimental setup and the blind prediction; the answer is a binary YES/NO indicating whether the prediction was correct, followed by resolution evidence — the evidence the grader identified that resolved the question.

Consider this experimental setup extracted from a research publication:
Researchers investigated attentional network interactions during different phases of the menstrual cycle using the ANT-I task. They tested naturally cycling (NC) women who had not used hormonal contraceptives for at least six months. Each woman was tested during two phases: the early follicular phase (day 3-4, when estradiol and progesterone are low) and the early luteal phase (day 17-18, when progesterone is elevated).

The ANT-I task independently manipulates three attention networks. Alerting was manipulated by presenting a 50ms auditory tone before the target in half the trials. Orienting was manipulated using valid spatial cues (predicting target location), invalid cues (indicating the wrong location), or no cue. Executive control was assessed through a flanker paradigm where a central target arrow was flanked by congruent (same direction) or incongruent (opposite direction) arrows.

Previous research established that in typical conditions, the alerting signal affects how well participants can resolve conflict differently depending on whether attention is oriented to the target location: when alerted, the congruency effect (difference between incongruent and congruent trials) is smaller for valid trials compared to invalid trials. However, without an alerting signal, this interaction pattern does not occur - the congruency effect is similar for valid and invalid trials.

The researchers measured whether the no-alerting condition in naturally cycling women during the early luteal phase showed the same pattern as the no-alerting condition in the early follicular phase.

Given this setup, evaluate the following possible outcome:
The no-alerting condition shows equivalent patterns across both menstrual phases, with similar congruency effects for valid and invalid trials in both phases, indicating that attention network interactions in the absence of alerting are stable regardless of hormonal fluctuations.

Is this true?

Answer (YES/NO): NO